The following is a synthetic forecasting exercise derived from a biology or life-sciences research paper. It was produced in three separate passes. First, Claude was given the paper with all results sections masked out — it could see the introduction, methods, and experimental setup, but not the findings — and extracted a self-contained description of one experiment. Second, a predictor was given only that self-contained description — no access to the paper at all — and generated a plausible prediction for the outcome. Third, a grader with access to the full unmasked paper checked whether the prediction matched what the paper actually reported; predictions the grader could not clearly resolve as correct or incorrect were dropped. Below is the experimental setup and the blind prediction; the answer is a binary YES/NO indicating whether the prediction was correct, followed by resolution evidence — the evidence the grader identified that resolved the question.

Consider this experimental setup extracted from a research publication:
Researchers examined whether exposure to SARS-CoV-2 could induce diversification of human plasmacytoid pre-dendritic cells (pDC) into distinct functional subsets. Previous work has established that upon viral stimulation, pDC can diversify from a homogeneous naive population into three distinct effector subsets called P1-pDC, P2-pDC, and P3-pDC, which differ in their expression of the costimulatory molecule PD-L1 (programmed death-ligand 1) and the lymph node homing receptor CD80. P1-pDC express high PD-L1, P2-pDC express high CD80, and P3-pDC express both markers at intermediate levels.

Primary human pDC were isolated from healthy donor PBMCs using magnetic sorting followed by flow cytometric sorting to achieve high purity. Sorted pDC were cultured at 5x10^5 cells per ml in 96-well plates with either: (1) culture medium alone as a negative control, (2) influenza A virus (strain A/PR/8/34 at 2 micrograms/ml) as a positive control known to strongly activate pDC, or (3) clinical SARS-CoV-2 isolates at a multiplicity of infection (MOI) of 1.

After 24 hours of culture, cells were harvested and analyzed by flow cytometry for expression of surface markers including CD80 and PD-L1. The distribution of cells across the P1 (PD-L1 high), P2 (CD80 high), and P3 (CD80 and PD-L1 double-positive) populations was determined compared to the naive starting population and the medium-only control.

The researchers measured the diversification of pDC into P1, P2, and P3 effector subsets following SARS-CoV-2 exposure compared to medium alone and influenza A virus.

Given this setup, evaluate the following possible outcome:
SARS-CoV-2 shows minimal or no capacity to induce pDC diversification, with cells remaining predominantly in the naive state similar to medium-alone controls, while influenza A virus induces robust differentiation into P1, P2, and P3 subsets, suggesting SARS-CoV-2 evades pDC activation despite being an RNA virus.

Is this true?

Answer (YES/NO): NO